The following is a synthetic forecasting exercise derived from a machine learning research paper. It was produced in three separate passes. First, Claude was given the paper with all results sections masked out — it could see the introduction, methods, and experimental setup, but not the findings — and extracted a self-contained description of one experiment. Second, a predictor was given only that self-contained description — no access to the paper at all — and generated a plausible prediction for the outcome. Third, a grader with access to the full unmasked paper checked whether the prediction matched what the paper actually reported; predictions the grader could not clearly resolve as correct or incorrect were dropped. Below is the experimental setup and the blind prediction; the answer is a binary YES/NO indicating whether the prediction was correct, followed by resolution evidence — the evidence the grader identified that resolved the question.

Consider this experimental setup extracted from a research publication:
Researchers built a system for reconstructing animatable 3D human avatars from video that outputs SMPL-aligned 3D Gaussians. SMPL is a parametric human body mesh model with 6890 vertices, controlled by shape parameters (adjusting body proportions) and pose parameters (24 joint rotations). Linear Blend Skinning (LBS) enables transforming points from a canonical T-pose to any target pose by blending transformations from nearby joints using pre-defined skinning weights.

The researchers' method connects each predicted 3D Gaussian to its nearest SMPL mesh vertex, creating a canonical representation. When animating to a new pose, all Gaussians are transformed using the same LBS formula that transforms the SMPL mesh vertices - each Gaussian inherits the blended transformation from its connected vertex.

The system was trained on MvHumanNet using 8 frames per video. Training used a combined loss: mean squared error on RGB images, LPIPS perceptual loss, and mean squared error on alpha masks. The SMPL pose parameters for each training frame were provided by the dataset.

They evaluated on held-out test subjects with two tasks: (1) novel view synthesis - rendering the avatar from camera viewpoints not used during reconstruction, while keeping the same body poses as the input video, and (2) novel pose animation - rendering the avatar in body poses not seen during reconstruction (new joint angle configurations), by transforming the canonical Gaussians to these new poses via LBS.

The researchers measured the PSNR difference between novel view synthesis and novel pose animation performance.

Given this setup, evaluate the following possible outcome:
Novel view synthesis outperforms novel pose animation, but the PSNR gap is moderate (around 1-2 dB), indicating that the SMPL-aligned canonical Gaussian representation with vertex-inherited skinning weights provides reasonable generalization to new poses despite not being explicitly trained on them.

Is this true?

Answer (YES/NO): YES